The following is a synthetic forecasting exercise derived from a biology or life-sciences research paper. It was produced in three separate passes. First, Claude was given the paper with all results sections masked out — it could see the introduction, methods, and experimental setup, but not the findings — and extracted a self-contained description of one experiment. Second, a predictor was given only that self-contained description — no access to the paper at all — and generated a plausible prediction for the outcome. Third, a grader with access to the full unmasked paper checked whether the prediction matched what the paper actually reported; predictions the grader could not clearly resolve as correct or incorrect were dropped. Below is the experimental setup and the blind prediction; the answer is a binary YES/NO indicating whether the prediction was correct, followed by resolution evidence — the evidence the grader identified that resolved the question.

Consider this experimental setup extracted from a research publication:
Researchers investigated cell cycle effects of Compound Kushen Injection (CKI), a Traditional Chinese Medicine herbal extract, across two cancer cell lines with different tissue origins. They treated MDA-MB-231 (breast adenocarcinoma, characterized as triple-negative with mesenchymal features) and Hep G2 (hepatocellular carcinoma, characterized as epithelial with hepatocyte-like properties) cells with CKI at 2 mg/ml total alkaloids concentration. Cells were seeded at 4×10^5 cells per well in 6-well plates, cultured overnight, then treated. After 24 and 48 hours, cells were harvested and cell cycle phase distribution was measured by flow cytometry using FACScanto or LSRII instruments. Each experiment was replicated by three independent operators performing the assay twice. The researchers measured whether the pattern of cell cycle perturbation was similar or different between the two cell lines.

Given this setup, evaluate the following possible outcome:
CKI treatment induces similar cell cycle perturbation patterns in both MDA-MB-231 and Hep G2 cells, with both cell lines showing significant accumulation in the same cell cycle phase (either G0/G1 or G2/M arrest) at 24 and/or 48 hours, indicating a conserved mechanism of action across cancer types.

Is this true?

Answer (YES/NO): NO